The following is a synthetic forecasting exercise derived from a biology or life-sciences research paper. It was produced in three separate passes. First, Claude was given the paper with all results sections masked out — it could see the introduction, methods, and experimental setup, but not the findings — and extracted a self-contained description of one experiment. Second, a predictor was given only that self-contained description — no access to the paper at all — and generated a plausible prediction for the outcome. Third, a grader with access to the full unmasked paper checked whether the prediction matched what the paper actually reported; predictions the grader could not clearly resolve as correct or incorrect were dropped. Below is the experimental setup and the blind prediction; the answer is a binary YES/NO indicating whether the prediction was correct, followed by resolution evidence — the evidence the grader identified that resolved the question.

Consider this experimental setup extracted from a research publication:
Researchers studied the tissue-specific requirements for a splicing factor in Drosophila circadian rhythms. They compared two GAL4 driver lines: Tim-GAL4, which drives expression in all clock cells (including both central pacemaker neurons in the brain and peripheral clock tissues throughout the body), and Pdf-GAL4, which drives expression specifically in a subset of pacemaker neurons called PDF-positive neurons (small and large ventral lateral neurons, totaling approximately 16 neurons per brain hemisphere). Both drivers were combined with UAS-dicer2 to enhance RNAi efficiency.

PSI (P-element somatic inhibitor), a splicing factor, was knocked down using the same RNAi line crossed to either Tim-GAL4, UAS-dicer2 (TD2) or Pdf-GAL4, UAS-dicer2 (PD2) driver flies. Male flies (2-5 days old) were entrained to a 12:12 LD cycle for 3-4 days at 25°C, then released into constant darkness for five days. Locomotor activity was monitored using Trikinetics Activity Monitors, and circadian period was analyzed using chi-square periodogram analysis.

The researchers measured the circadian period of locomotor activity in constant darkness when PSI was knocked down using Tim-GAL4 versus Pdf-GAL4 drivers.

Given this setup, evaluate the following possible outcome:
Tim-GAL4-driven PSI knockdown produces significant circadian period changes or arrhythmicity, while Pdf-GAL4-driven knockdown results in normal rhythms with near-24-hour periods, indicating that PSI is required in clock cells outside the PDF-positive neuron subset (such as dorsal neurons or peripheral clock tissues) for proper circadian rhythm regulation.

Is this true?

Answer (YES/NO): NO